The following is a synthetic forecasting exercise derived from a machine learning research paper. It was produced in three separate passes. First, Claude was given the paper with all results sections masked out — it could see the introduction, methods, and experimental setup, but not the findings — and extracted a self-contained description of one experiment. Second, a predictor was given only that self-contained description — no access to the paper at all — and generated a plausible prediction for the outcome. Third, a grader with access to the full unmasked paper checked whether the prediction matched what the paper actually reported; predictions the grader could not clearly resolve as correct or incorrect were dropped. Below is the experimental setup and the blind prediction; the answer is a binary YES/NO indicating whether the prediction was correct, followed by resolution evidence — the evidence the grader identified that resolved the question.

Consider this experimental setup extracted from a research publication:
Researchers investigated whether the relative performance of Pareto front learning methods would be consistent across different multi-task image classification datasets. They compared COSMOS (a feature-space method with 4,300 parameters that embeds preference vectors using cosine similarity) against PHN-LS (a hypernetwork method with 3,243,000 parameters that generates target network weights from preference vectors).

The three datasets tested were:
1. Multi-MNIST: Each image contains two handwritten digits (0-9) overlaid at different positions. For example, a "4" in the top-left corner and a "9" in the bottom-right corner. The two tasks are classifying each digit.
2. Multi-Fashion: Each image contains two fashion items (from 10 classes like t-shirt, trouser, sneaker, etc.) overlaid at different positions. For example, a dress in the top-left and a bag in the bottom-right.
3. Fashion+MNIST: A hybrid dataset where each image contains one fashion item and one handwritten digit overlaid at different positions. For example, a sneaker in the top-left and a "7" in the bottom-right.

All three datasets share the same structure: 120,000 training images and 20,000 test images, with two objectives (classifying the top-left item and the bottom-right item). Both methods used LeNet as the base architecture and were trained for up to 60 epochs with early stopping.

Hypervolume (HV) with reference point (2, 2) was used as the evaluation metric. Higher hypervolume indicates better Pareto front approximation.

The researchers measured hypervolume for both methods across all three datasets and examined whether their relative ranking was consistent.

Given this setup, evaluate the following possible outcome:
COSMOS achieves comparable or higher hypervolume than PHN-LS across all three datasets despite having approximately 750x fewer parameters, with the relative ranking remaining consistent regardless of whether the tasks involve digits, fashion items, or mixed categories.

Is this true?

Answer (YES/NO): YES